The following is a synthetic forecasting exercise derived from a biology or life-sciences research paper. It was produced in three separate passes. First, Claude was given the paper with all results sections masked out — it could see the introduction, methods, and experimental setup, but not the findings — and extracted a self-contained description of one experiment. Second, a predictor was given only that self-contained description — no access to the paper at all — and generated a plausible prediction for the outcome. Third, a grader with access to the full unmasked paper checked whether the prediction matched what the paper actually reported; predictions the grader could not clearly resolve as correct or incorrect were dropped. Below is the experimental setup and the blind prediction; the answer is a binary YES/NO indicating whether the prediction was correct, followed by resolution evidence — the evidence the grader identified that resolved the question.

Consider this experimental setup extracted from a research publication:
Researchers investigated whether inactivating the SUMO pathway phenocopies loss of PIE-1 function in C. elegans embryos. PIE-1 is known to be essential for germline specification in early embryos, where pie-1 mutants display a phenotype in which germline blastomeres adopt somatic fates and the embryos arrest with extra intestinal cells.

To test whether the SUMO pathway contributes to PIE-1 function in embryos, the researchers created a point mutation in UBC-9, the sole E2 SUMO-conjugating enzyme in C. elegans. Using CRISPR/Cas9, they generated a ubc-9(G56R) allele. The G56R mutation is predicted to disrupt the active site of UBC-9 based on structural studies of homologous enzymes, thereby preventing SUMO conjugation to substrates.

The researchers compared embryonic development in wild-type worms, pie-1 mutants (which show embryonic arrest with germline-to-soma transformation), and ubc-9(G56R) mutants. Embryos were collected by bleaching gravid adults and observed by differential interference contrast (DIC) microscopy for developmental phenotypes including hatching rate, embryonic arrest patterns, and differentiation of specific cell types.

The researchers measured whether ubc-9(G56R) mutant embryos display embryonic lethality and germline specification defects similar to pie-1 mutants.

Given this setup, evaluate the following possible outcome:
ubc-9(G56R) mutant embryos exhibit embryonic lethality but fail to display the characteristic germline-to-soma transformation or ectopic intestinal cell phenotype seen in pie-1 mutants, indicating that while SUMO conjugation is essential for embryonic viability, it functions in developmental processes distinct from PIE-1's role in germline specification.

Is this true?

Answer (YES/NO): NO